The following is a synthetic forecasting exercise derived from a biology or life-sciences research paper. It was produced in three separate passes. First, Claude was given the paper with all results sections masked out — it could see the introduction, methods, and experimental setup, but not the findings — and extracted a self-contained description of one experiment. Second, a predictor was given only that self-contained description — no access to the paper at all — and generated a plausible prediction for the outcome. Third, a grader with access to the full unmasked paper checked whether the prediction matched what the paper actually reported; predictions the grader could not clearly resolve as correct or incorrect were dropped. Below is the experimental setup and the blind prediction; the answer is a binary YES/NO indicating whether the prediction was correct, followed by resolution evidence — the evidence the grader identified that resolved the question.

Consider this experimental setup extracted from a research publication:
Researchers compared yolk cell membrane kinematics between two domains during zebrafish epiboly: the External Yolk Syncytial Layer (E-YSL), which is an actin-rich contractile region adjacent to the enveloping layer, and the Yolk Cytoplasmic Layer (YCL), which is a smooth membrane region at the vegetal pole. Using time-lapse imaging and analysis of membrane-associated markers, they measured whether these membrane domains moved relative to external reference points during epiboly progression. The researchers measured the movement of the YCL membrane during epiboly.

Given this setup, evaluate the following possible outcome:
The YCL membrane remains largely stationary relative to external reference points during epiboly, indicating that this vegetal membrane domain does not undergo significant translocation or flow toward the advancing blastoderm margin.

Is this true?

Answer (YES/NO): YES